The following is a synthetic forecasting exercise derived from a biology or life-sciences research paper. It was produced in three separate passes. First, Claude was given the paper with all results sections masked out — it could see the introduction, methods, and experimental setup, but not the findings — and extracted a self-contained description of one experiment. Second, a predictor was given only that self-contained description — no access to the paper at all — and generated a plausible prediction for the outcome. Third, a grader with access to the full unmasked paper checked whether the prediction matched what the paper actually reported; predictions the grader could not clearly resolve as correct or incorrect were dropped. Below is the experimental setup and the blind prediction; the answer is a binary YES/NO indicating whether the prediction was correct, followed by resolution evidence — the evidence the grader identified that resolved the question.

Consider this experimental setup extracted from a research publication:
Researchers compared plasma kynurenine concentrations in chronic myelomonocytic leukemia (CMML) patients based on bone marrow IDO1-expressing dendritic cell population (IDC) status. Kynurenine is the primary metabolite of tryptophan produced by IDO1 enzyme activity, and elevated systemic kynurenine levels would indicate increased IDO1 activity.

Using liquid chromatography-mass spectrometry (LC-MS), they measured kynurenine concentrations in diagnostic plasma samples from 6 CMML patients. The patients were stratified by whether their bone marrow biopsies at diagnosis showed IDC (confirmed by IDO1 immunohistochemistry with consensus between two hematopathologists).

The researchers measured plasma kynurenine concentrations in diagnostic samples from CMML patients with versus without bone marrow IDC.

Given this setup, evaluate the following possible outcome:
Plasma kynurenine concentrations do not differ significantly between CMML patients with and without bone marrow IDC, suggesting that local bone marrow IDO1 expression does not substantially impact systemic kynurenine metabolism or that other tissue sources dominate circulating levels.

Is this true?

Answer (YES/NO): NO